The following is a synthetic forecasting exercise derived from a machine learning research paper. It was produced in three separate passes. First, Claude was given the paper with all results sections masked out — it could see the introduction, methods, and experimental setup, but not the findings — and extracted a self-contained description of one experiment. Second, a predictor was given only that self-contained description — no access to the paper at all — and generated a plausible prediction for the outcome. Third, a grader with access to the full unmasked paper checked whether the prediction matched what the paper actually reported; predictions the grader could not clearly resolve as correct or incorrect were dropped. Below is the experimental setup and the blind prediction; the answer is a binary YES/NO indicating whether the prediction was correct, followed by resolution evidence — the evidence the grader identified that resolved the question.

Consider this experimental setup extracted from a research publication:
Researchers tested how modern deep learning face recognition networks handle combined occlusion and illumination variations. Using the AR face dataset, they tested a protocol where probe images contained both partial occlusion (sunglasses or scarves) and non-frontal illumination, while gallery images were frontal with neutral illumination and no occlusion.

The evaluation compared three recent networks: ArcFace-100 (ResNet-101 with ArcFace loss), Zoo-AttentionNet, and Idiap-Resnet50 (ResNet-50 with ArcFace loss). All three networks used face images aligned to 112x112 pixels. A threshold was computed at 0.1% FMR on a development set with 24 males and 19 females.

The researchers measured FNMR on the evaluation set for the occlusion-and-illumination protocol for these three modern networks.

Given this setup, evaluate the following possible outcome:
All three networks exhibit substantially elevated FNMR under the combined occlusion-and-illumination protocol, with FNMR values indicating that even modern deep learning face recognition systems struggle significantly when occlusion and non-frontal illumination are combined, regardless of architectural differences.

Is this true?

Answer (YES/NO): NO